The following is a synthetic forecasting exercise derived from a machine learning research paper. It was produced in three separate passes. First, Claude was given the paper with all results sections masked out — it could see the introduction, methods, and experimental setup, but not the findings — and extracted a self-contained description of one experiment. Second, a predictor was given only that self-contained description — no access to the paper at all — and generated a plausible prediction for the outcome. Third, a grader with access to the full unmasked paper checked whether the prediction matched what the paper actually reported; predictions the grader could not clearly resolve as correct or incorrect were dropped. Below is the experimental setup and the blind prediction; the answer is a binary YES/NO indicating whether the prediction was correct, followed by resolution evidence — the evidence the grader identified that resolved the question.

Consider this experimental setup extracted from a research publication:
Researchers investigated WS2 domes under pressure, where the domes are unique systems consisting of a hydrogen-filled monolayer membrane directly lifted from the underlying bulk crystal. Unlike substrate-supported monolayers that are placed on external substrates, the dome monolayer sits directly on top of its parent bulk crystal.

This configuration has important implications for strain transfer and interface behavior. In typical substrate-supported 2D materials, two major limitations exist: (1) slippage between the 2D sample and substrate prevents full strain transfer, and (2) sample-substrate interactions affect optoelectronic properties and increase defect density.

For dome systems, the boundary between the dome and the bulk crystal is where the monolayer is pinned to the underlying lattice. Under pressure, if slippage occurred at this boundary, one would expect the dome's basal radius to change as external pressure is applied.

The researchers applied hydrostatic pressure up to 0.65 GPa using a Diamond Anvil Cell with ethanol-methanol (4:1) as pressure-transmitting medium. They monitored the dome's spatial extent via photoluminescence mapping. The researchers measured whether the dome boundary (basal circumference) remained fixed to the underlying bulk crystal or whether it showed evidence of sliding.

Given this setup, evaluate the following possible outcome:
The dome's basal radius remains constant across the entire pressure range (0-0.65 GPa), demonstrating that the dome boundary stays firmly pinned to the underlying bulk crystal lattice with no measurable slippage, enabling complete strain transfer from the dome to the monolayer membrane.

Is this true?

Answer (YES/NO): YES